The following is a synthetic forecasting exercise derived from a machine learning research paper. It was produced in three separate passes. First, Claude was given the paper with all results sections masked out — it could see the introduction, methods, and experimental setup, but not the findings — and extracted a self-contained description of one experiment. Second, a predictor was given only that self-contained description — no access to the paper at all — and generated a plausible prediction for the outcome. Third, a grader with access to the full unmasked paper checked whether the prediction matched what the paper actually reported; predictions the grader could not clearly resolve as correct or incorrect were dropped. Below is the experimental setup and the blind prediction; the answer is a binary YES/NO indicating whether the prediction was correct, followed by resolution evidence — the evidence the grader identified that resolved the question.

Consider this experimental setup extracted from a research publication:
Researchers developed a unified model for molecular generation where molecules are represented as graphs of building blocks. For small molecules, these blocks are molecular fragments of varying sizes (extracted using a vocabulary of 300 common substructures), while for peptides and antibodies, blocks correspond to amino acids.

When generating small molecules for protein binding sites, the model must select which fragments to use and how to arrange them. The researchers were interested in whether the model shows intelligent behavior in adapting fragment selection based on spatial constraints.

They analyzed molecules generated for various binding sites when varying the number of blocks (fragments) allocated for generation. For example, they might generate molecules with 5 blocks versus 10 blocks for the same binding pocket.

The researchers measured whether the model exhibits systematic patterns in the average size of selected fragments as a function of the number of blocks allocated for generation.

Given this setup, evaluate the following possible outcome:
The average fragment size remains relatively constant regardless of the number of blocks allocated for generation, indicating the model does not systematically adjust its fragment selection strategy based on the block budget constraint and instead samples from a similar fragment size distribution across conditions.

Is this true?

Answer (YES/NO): NO